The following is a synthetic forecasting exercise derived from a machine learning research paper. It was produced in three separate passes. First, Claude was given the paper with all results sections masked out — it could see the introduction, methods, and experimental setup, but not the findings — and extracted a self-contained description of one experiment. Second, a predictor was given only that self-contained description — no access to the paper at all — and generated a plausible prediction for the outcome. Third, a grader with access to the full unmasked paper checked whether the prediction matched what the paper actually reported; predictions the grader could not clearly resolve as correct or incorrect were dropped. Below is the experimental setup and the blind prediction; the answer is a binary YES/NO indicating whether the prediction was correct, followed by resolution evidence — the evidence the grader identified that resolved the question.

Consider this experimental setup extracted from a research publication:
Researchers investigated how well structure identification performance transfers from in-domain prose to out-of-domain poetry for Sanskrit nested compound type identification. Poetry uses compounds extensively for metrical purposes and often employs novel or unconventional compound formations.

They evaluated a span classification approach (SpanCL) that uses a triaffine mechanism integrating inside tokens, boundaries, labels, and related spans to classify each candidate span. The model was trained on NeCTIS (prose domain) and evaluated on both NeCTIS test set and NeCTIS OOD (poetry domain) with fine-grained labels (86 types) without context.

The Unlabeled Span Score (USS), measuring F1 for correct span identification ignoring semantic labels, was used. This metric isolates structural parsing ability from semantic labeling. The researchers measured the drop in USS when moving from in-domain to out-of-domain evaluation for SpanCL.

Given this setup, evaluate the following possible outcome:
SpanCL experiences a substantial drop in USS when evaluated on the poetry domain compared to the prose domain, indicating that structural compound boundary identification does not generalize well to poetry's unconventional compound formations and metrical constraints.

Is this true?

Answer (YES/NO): NO